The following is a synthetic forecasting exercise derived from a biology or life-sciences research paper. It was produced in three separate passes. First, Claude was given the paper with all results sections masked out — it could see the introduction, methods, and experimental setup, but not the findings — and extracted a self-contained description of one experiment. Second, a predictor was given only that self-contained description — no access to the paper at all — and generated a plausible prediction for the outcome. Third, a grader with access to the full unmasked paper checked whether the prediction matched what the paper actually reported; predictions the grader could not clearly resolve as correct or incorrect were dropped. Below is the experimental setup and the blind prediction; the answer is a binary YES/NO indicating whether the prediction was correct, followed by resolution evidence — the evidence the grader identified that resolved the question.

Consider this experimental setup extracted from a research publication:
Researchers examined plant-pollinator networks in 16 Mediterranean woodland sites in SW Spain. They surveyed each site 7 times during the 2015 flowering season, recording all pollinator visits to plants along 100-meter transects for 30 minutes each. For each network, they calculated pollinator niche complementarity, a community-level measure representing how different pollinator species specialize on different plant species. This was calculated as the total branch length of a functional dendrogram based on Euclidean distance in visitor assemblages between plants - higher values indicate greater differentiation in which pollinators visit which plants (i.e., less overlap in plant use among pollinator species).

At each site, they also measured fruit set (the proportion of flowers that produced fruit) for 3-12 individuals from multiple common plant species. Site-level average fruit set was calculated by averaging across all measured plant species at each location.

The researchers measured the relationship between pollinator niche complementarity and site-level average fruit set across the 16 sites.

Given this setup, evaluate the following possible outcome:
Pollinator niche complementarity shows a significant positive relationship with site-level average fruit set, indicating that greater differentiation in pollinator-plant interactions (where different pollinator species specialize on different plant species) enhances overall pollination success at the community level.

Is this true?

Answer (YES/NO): YES